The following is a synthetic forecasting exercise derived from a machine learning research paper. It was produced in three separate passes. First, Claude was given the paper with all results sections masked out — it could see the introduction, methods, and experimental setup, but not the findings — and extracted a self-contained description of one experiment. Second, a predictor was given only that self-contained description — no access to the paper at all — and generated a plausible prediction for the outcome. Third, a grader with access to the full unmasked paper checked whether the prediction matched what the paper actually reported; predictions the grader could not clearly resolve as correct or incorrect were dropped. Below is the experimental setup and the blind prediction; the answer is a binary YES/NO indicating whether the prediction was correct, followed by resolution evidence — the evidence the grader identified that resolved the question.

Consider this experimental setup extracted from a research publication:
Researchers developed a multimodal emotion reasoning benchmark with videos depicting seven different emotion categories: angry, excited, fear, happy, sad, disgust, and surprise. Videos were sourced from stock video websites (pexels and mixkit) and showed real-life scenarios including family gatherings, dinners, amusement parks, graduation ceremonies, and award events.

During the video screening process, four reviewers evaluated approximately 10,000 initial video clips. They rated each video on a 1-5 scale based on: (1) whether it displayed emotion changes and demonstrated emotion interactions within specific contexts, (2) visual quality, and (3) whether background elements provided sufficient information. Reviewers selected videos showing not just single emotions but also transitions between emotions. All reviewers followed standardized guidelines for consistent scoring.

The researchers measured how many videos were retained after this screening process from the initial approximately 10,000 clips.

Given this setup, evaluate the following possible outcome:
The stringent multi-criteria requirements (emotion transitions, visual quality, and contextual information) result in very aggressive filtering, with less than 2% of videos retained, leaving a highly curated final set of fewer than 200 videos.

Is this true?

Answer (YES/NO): NO